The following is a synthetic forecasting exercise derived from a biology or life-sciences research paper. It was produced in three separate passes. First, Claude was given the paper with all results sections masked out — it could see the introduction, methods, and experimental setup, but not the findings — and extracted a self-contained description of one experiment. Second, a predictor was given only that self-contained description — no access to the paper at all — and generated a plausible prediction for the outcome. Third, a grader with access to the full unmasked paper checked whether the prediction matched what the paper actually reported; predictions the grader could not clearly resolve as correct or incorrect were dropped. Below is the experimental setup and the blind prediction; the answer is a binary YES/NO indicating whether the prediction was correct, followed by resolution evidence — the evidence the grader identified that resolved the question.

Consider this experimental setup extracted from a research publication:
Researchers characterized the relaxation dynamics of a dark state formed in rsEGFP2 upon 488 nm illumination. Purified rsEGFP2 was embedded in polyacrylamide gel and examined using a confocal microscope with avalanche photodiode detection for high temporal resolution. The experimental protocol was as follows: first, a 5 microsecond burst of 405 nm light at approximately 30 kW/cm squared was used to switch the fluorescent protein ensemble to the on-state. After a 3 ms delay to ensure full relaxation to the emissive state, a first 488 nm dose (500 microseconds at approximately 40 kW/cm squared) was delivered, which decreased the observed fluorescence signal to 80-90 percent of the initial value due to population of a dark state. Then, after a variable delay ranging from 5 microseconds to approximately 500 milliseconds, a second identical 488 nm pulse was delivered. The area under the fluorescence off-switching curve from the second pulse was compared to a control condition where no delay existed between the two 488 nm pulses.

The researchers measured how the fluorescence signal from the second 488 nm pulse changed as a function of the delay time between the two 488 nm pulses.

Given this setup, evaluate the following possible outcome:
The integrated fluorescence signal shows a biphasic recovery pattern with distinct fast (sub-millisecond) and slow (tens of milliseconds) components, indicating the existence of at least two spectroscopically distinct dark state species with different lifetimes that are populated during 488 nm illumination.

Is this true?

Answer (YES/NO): NO